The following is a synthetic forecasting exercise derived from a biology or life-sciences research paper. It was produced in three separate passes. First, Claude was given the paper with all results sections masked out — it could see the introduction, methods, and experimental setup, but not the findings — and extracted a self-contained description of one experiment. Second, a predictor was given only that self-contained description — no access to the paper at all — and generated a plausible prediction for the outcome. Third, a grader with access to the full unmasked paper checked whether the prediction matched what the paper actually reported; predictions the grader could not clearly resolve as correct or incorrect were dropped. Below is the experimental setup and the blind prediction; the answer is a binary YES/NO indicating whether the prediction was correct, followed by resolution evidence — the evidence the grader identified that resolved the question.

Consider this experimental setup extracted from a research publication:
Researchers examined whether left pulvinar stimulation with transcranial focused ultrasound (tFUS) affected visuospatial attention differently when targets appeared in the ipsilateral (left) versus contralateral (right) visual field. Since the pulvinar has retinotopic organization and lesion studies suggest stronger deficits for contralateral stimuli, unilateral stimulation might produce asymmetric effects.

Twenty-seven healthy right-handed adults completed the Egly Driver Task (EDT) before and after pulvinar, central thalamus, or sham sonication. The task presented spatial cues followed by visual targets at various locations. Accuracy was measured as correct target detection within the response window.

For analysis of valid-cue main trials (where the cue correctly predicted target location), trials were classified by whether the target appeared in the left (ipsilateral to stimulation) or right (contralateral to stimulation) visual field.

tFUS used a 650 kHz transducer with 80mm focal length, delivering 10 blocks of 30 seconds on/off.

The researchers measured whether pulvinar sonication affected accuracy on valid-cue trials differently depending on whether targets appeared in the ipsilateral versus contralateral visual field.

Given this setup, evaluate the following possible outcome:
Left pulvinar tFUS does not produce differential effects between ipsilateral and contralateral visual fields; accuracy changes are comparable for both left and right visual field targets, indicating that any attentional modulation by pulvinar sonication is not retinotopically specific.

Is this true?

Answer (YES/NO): YES